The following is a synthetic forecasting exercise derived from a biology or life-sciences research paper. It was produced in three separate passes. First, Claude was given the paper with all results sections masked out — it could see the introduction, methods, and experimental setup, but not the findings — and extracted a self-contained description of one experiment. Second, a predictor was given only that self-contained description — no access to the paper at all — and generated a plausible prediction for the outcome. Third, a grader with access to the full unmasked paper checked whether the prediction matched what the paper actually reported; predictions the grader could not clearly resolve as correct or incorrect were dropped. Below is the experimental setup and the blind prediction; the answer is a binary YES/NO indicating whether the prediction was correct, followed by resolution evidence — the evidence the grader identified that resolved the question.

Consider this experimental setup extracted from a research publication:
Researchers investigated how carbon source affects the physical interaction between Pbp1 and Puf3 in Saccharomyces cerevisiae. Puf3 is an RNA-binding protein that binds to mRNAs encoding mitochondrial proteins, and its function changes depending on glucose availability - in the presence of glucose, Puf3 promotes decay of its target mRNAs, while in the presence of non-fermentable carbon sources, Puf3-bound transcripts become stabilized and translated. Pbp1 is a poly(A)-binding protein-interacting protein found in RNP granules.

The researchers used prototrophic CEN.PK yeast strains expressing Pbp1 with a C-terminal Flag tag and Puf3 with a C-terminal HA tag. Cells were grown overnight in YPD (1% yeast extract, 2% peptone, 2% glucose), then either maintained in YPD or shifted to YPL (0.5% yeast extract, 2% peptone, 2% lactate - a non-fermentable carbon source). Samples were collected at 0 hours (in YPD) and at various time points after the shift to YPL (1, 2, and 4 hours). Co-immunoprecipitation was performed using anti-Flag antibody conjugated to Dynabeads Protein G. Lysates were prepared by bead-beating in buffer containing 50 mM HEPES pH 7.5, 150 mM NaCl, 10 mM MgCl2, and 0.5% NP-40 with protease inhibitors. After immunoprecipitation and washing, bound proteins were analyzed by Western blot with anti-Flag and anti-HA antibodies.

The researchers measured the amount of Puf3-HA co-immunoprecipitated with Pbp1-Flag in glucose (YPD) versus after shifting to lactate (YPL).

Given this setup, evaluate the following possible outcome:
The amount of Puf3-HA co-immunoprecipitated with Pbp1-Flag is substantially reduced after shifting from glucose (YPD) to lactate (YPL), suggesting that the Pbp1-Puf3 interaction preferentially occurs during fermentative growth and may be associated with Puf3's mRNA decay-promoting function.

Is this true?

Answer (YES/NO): NO